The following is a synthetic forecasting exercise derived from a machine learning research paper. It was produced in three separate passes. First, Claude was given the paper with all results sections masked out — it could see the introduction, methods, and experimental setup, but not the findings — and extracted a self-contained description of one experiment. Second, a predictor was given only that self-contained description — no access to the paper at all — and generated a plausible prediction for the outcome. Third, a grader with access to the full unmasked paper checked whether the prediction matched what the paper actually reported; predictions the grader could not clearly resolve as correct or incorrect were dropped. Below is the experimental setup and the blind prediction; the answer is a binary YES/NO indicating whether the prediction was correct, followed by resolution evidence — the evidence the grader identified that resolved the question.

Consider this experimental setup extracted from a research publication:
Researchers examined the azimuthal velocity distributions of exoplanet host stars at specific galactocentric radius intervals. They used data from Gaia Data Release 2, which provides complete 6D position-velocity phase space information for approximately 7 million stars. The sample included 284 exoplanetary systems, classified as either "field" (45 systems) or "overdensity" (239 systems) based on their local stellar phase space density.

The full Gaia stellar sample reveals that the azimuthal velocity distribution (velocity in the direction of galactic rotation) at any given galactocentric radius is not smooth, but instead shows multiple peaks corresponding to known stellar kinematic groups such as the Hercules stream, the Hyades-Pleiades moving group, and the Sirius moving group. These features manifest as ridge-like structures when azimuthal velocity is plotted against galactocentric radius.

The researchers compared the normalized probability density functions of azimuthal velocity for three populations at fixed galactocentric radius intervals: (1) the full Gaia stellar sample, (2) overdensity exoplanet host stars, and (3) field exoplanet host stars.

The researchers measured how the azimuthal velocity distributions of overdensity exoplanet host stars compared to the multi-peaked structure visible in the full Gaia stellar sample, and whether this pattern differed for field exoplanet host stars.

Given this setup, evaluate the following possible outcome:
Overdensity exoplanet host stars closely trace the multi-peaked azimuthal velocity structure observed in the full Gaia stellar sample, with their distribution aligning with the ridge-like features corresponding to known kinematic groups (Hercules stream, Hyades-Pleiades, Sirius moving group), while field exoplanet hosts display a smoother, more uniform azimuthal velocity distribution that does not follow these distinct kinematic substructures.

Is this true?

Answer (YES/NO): YES